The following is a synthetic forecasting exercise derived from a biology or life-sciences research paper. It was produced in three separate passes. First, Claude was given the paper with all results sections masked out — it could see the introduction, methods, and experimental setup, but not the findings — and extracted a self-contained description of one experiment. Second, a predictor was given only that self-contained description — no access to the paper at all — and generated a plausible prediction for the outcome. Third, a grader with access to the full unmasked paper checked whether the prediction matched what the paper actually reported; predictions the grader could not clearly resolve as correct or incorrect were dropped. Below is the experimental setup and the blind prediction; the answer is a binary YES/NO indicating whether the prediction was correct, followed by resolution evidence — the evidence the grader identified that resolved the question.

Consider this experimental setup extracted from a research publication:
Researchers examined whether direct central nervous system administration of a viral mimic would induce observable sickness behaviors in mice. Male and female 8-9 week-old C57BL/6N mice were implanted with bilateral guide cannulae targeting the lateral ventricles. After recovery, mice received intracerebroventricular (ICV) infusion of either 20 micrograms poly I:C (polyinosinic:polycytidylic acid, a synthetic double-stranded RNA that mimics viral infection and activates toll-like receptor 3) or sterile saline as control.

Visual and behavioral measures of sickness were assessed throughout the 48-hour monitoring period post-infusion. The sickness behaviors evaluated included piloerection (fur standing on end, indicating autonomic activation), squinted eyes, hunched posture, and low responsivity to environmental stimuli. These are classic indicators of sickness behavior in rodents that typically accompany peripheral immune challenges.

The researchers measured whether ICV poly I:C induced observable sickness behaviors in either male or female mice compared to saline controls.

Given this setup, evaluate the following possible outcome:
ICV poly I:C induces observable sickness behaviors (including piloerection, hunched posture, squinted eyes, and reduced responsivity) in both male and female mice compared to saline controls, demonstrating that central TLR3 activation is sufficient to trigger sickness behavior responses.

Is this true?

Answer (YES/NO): NO